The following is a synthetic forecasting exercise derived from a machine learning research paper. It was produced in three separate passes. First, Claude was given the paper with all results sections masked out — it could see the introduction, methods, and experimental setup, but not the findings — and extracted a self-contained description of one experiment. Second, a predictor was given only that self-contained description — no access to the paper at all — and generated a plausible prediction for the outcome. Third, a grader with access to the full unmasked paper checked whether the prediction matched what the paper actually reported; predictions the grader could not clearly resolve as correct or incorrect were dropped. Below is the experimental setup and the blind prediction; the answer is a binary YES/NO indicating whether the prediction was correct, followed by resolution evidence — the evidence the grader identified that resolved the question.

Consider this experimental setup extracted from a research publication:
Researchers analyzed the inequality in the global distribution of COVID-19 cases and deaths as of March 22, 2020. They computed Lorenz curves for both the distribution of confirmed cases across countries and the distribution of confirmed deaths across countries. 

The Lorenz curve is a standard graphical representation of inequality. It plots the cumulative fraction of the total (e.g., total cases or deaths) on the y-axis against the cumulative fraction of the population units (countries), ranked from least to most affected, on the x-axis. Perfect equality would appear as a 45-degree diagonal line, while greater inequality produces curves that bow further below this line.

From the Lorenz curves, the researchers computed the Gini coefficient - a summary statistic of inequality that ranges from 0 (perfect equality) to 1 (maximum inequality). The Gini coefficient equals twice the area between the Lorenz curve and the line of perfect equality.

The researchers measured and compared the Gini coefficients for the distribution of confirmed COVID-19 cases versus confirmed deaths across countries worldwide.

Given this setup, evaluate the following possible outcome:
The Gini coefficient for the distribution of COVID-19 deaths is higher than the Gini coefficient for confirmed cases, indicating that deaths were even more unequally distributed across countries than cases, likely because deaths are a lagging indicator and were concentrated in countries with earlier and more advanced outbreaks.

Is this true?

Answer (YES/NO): YES